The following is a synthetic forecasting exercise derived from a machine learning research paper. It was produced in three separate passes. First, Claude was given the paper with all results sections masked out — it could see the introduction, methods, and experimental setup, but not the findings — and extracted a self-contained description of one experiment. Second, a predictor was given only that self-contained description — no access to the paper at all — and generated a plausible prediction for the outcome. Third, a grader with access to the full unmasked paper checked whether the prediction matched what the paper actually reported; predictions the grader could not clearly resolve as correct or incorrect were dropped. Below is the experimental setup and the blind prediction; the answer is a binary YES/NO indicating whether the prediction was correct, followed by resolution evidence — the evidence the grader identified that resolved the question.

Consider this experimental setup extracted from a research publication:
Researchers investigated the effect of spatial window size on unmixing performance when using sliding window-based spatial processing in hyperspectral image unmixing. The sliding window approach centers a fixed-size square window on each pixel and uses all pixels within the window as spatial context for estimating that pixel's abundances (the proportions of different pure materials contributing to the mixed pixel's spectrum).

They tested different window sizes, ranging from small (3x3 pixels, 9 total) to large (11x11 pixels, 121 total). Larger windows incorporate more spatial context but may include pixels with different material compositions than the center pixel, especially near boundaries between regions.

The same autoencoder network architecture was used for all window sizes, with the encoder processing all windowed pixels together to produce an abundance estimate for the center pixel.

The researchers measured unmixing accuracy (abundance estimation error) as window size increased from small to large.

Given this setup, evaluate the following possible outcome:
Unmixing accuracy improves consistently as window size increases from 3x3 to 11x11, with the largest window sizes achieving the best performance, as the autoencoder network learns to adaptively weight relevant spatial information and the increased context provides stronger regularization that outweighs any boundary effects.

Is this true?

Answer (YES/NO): NO